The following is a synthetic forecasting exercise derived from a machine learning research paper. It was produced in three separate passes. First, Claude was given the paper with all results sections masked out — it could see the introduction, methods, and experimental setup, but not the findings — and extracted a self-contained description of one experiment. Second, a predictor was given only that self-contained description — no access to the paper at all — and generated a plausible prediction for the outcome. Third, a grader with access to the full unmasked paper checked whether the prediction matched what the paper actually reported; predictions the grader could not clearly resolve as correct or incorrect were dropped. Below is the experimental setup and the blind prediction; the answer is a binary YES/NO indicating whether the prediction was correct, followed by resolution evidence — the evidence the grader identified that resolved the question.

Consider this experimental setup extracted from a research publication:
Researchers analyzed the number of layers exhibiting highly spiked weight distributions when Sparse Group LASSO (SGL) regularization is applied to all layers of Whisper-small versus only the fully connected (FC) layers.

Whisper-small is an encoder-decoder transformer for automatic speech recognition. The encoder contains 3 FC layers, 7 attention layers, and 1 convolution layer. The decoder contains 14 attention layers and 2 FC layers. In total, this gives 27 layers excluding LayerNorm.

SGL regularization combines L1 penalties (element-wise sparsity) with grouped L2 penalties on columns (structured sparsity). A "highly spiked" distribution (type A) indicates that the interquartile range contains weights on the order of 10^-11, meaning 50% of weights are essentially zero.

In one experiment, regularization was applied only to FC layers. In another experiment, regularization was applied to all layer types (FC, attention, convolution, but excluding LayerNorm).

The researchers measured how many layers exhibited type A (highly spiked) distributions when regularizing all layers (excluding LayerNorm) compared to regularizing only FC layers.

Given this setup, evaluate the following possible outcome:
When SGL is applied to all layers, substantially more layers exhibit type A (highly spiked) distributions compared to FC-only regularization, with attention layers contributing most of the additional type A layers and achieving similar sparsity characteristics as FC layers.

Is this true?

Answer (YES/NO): YES